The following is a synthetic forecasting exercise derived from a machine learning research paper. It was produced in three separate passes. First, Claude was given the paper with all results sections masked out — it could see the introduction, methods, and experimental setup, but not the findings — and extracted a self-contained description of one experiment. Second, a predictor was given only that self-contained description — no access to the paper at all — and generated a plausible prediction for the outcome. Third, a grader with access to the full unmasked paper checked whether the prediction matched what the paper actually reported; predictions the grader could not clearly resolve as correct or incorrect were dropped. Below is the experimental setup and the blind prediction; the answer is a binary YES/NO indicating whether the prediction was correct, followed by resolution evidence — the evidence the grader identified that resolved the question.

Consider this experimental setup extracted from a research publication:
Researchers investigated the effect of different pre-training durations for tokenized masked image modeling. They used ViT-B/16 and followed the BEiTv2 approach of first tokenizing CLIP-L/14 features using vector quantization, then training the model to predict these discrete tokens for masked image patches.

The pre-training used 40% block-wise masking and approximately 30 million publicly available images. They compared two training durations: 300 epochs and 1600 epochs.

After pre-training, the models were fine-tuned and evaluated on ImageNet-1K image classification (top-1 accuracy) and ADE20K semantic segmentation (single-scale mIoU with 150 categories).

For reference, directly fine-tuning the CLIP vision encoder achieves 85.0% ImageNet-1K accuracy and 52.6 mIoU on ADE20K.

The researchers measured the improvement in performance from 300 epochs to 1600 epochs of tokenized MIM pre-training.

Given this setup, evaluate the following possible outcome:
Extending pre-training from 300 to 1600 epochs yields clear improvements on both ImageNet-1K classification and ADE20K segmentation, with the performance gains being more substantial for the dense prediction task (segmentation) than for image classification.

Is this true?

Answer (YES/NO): NO